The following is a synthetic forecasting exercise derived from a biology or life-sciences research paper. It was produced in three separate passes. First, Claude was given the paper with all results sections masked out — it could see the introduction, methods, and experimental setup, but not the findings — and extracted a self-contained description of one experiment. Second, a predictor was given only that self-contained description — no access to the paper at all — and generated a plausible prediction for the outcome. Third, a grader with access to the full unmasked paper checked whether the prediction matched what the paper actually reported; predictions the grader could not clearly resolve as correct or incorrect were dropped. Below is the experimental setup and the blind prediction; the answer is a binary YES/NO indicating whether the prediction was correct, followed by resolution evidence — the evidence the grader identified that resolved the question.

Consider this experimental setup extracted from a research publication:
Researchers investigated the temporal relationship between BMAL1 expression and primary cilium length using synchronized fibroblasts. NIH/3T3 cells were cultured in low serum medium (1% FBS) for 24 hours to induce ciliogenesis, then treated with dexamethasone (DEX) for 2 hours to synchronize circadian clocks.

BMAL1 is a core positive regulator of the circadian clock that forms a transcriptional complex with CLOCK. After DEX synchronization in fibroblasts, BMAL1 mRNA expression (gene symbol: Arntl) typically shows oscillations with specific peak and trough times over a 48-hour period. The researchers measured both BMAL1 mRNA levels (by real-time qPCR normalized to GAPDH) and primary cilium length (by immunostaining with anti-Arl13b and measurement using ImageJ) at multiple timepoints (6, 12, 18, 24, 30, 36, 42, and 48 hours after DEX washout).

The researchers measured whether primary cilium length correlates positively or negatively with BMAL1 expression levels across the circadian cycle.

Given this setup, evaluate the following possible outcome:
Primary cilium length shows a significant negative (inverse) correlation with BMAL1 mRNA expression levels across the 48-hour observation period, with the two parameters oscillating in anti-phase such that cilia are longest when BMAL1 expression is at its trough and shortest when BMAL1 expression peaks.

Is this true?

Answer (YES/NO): YES